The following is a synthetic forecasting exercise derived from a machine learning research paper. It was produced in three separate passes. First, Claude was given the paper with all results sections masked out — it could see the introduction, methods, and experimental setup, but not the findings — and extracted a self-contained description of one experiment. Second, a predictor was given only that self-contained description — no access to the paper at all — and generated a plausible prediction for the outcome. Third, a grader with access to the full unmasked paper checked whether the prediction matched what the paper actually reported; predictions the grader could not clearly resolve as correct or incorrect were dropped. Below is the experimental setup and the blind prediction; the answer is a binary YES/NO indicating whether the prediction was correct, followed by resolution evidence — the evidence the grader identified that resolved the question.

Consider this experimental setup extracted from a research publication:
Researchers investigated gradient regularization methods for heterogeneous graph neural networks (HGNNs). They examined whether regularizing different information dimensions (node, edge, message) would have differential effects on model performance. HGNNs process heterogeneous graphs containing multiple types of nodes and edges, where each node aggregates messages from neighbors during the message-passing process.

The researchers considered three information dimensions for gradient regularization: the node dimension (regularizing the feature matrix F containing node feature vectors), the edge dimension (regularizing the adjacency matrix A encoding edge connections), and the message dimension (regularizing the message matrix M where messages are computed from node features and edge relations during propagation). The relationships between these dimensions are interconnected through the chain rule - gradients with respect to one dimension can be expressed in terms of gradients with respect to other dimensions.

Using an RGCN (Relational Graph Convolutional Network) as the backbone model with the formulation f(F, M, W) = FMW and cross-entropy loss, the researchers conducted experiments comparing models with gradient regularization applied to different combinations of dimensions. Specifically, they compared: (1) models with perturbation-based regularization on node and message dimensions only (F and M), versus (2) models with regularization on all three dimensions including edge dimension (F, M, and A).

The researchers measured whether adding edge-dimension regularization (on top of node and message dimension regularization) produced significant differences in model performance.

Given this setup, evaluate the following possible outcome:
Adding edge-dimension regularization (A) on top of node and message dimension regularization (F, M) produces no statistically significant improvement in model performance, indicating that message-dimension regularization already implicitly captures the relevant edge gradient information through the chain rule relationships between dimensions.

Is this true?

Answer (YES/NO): YES